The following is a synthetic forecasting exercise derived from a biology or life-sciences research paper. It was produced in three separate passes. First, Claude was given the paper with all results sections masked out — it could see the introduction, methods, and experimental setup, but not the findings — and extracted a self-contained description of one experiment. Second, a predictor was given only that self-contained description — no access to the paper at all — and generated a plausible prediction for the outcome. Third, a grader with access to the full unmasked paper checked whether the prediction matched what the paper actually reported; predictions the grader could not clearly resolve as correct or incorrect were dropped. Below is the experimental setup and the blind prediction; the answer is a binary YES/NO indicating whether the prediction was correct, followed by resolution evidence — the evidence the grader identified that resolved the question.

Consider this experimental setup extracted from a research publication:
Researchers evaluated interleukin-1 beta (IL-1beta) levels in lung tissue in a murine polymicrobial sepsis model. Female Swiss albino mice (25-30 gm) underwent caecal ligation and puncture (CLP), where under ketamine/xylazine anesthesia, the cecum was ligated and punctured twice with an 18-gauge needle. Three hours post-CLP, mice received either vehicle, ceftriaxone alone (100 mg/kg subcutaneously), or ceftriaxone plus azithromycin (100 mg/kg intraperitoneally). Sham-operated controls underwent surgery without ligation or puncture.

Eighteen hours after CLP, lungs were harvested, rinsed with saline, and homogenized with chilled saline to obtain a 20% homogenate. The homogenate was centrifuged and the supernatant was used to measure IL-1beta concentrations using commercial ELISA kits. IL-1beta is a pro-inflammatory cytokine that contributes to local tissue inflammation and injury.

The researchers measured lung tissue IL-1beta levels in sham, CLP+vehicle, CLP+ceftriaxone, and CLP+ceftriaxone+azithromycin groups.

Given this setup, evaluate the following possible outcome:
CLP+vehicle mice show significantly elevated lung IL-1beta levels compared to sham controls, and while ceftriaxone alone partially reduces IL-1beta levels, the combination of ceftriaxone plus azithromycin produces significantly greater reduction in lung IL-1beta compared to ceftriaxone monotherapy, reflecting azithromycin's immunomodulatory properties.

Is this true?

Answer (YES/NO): NO